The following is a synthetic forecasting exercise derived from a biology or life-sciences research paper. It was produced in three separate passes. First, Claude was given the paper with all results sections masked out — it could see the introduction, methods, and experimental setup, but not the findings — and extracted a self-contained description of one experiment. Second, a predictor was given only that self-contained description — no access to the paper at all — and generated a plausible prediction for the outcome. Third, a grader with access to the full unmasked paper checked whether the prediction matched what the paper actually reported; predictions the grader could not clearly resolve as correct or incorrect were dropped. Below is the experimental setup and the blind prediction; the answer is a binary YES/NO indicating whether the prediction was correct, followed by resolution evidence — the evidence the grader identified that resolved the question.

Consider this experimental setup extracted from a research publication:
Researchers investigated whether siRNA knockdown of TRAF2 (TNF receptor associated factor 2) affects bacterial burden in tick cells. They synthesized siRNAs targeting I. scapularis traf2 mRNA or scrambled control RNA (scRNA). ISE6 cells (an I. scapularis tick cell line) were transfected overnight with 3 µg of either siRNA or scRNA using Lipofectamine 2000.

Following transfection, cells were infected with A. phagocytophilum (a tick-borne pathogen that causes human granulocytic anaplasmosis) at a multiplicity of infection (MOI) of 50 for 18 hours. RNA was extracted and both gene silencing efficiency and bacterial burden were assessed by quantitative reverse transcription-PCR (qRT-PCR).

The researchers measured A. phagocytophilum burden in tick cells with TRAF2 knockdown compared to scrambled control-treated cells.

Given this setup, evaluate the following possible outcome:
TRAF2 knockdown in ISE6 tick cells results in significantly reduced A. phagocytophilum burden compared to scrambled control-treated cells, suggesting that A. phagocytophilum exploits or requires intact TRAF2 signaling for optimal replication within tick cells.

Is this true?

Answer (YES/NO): NO